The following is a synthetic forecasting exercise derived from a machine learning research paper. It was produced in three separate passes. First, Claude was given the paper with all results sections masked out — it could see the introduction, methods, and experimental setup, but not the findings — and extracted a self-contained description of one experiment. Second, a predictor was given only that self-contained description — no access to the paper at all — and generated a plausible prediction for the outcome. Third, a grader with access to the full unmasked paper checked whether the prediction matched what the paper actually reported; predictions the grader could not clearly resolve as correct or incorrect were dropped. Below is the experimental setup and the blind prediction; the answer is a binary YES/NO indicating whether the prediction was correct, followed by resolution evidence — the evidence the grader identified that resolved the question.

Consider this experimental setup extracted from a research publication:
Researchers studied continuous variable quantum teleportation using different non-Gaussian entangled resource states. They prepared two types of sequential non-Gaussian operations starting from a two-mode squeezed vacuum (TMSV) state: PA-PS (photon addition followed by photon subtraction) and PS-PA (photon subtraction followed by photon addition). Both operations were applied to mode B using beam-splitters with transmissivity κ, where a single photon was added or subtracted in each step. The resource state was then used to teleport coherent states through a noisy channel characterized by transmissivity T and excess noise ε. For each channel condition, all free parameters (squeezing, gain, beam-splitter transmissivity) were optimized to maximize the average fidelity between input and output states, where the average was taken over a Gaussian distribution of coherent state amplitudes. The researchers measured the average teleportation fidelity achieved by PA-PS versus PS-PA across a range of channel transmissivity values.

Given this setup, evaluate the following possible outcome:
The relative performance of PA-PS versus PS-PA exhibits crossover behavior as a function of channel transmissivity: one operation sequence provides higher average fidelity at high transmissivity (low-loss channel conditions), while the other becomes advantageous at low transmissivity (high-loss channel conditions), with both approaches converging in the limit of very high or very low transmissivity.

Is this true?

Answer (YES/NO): NO